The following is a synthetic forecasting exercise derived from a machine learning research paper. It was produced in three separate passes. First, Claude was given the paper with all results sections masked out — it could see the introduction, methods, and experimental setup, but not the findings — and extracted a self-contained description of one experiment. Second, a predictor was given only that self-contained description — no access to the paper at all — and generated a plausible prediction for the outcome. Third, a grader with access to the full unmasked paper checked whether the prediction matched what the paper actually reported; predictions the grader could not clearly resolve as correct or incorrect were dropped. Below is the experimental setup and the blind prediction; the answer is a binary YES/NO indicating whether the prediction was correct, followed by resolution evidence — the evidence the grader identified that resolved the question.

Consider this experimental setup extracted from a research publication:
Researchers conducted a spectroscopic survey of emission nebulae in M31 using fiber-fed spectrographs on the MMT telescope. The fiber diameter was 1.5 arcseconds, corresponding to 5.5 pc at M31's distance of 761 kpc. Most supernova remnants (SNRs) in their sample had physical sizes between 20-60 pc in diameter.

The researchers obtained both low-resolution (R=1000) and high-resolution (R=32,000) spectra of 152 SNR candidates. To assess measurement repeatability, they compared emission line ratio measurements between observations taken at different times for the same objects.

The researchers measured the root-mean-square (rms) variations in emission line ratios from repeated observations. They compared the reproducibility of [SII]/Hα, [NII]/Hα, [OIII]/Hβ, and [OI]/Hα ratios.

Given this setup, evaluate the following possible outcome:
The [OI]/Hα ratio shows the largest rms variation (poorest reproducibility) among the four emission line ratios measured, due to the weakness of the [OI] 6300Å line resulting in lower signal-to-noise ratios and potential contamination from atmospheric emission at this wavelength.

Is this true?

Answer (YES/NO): YES